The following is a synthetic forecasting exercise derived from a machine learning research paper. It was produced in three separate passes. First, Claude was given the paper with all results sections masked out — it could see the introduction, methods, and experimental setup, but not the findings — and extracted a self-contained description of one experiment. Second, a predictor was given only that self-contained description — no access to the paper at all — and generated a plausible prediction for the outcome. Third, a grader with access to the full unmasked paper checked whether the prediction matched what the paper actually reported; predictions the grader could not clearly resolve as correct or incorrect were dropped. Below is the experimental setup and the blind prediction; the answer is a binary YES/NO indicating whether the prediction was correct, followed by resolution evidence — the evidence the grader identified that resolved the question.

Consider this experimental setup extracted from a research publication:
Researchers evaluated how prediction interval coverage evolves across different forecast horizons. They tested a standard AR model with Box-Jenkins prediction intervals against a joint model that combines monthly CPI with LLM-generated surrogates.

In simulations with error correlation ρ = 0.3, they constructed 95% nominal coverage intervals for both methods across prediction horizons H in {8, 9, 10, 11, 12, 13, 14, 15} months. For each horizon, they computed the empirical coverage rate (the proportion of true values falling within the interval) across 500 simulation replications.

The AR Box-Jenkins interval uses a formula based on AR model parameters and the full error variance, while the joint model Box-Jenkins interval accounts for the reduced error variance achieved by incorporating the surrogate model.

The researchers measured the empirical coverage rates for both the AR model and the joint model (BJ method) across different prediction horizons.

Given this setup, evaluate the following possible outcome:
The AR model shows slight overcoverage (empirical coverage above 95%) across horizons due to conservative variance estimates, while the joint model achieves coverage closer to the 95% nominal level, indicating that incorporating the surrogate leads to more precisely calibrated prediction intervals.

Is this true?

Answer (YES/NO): NO